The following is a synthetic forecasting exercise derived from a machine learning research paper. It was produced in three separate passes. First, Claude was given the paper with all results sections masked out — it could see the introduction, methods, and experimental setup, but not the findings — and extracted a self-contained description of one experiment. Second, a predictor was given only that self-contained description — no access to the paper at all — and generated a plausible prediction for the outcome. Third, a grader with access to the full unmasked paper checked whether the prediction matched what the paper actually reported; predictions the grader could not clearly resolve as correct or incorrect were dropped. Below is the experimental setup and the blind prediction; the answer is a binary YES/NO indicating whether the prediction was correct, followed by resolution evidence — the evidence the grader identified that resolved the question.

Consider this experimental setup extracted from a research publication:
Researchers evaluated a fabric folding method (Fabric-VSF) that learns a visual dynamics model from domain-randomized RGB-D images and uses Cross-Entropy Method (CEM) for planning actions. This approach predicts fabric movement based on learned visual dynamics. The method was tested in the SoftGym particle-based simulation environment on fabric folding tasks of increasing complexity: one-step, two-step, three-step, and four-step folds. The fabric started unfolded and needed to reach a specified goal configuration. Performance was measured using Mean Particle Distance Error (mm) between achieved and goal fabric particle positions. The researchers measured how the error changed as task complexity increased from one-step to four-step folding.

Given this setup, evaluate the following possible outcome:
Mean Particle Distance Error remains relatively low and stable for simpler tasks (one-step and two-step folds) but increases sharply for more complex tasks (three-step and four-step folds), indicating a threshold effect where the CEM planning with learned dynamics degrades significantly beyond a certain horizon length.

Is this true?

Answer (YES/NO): NO